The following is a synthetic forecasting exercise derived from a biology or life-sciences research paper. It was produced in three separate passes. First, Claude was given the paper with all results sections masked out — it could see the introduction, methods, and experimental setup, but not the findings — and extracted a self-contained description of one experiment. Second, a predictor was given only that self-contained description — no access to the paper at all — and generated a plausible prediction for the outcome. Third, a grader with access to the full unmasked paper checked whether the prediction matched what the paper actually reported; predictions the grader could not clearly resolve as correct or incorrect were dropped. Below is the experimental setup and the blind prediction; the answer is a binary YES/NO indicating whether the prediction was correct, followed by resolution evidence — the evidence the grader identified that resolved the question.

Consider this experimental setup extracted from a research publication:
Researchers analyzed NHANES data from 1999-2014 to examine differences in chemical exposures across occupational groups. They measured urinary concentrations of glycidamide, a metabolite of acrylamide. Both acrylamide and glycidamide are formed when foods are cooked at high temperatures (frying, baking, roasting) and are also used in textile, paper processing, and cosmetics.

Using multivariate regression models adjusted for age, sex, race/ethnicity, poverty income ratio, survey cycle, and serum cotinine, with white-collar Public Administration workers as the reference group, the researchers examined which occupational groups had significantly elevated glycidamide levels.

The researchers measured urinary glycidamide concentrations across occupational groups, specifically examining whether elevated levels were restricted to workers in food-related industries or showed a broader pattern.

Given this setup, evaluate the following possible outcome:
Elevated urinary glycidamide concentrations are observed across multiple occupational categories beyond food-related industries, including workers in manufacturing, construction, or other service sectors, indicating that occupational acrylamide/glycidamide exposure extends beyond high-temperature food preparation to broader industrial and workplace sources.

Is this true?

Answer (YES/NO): YES